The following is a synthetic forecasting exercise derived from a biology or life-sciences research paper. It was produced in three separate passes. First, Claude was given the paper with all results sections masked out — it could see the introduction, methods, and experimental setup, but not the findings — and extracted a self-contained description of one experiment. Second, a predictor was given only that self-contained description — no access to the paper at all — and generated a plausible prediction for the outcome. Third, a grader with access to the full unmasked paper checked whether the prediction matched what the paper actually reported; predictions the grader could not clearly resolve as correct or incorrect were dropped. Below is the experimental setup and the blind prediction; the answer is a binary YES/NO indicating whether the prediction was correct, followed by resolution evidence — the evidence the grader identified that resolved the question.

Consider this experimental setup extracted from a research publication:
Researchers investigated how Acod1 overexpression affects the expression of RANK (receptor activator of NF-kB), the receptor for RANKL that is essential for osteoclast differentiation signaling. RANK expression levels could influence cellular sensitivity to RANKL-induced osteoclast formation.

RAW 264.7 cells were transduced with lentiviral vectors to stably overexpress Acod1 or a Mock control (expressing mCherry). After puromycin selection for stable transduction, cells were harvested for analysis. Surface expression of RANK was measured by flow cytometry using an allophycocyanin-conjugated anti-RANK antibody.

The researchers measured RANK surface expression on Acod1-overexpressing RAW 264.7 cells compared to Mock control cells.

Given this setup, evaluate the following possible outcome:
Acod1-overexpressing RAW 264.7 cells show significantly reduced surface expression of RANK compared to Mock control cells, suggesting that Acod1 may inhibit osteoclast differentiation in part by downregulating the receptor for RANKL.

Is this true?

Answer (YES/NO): NO